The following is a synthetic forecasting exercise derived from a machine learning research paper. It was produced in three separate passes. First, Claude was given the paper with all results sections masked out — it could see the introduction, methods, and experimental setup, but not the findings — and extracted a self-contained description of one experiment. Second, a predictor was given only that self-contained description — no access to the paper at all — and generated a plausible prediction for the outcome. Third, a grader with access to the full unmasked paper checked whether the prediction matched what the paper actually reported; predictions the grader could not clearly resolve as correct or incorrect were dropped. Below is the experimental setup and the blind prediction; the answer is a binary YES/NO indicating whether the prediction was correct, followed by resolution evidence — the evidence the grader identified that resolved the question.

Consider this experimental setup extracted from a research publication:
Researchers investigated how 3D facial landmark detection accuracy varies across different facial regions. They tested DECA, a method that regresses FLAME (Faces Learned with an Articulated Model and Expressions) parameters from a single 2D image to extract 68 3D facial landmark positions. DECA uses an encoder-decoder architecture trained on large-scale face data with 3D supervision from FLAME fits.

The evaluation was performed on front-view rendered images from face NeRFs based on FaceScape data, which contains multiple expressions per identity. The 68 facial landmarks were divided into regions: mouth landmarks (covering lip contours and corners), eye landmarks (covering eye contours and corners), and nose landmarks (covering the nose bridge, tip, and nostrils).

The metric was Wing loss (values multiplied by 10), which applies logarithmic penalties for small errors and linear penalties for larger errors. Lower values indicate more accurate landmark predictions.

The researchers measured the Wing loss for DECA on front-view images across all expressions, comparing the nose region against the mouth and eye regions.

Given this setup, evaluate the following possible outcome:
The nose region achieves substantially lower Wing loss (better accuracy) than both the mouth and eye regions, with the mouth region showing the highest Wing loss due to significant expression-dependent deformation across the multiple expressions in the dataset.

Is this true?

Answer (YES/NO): NO